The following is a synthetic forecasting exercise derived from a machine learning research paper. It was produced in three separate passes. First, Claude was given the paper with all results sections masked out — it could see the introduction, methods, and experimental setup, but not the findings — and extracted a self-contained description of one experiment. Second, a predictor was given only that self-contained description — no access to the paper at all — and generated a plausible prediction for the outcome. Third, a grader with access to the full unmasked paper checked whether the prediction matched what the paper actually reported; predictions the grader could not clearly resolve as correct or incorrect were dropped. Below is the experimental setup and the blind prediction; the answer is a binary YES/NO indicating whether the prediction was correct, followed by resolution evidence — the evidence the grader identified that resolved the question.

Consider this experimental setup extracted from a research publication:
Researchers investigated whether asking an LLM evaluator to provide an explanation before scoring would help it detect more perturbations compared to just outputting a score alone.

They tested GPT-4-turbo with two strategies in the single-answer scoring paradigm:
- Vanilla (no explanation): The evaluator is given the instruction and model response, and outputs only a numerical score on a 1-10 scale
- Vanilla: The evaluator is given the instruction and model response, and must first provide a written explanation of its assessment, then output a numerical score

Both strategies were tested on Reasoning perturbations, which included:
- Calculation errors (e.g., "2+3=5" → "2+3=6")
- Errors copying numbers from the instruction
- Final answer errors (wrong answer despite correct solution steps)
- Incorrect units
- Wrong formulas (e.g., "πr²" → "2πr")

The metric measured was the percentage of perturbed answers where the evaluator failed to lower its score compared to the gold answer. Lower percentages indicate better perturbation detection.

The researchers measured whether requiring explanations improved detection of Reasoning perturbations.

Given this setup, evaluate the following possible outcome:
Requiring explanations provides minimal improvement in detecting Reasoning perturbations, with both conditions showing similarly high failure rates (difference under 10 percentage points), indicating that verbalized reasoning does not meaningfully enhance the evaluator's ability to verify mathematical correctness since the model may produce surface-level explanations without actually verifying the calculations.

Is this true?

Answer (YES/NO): NO